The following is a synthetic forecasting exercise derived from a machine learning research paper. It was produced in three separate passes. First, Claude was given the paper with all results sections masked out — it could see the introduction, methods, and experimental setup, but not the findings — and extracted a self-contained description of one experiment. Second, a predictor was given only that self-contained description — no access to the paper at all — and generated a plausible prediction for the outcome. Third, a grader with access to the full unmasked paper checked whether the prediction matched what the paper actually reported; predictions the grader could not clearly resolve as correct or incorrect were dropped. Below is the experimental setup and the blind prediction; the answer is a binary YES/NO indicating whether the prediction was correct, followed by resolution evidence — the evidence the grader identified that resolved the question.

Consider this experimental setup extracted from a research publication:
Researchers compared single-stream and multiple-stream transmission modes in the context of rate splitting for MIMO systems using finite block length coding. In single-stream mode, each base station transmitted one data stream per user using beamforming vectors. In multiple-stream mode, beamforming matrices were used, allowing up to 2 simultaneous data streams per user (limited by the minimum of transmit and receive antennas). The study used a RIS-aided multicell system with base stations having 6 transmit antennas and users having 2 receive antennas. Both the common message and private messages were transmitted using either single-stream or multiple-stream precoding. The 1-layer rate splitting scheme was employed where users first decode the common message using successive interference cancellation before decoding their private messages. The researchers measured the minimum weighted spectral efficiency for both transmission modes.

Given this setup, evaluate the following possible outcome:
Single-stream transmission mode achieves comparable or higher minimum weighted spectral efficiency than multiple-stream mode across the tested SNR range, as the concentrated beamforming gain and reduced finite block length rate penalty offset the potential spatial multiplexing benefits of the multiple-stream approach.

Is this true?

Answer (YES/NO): NO